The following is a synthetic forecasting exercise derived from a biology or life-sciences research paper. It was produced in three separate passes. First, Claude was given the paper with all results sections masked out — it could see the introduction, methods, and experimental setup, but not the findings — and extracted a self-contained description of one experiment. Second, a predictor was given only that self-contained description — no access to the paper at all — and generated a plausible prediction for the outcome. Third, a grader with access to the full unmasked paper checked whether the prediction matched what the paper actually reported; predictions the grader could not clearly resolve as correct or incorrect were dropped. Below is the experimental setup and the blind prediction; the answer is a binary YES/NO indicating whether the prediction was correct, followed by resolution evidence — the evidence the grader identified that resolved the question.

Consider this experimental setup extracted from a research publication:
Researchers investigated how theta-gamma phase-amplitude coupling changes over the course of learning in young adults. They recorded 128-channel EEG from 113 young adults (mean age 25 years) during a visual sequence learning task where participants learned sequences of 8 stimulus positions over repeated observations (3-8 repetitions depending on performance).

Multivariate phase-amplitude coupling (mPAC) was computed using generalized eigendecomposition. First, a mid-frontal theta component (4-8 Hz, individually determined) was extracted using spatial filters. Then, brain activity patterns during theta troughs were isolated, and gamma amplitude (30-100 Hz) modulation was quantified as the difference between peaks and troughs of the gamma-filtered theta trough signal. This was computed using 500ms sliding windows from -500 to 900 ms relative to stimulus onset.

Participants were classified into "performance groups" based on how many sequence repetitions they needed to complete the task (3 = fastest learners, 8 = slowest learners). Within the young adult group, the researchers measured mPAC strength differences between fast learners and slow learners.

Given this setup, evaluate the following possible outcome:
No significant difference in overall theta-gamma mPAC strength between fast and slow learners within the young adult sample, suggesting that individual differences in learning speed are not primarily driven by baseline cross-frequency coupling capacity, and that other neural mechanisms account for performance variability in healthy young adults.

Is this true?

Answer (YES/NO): NO